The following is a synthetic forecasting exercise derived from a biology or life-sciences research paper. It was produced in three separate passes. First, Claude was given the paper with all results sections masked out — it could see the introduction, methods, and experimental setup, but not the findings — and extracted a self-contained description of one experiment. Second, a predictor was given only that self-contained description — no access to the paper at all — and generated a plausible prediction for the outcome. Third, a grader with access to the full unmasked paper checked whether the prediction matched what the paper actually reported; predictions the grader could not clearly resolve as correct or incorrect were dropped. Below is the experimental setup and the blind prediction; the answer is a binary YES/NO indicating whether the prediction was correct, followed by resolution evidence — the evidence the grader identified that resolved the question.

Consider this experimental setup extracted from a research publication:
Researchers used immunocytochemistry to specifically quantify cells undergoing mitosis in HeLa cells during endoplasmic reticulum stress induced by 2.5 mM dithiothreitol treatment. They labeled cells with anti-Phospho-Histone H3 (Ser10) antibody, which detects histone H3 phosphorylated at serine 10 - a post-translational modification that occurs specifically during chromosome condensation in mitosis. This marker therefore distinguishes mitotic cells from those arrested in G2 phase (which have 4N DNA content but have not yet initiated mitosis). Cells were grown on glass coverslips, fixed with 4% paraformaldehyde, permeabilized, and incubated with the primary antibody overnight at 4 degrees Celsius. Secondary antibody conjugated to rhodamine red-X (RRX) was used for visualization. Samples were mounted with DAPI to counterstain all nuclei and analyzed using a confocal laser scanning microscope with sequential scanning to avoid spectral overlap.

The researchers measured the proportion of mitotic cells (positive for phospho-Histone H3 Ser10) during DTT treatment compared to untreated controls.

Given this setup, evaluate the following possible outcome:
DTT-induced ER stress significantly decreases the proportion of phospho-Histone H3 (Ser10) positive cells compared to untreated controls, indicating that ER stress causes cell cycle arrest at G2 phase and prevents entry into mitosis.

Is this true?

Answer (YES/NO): NO